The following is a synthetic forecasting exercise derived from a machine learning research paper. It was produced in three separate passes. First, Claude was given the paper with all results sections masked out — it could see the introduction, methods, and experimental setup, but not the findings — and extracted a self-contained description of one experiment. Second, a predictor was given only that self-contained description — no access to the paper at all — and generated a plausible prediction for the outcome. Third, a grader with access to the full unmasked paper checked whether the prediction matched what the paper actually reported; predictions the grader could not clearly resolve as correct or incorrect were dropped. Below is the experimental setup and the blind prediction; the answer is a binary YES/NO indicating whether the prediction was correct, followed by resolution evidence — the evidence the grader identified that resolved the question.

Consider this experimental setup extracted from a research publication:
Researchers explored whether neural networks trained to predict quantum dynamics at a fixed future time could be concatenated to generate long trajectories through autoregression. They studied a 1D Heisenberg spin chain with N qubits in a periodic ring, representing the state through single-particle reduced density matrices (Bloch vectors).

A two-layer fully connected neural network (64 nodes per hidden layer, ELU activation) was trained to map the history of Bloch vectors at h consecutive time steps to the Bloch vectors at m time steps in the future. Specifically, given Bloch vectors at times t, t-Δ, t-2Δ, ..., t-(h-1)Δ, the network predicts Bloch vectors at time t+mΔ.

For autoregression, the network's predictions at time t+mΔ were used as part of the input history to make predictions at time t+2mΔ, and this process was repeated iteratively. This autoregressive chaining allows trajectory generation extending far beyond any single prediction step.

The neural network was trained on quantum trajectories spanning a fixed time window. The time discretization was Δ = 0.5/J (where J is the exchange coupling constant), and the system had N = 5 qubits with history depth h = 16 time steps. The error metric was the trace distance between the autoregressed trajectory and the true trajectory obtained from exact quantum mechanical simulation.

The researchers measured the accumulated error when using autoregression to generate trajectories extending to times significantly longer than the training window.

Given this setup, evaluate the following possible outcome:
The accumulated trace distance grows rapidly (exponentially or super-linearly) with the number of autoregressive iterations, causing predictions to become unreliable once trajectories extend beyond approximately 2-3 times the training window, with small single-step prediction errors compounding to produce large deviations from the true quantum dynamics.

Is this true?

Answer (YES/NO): NO